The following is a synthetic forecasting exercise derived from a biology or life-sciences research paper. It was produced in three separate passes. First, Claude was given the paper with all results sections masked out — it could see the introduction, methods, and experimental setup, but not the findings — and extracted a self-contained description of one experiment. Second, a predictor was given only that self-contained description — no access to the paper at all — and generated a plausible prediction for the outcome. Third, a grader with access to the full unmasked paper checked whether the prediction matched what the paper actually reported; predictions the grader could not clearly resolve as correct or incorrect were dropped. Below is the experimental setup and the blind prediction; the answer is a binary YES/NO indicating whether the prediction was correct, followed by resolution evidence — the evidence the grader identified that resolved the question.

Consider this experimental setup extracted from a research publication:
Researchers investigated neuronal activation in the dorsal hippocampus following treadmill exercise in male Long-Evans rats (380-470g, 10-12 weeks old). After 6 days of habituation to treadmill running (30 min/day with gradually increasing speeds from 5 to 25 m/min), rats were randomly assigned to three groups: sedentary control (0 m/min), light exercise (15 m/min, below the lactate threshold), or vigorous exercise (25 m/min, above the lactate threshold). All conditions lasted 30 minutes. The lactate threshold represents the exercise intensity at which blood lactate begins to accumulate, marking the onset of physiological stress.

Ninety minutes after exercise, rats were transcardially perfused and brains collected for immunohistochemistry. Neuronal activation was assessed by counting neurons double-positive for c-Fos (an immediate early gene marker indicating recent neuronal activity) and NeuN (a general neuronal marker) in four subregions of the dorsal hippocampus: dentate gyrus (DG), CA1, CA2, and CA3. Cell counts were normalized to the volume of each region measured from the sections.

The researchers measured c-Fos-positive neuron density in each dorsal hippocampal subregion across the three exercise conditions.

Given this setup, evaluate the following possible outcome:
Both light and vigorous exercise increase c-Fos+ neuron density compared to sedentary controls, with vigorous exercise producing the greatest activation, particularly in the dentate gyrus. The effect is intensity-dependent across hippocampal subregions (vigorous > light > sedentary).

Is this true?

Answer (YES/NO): NO